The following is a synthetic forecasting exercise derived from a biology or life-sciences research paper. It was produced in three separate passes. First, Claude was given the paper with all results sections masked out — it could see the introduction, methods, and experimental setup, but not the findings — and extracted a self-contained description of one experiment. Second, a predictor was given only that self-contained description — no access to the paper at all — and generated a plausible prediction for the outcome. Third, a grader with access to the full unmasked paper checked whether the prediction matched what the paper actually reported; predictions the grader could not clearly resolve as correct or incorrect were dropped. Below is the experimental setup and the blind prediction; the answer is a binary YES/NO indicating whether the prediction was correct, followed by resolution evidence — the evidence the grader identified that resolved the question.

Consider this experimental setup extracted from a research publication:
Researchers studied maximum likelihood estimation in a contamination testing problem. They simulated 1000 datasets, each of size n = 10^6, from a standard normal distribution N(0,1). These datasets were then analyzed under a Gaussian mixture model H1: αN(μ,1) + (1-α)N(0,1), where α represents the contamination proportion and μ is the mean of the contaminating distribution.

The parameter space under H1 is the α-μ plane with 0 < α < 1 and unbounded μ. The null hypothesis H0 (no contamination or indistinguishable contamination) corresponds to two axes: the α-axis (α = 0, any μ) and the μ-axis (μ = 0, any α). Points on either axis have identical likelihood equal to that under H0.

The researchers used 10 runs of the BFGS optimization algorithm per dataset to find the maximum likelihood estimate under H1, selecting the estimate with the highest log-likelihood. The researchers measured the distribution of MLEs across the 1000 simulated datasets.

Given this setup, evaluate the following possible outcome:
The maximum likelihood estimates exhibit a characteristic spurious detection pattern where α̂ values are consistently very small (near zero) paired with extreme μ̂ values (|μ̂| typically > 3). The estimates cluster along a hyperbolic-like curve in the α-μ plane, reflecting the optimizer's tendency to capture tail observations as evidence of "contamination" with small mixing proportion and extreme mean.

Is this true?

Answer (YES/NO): NO